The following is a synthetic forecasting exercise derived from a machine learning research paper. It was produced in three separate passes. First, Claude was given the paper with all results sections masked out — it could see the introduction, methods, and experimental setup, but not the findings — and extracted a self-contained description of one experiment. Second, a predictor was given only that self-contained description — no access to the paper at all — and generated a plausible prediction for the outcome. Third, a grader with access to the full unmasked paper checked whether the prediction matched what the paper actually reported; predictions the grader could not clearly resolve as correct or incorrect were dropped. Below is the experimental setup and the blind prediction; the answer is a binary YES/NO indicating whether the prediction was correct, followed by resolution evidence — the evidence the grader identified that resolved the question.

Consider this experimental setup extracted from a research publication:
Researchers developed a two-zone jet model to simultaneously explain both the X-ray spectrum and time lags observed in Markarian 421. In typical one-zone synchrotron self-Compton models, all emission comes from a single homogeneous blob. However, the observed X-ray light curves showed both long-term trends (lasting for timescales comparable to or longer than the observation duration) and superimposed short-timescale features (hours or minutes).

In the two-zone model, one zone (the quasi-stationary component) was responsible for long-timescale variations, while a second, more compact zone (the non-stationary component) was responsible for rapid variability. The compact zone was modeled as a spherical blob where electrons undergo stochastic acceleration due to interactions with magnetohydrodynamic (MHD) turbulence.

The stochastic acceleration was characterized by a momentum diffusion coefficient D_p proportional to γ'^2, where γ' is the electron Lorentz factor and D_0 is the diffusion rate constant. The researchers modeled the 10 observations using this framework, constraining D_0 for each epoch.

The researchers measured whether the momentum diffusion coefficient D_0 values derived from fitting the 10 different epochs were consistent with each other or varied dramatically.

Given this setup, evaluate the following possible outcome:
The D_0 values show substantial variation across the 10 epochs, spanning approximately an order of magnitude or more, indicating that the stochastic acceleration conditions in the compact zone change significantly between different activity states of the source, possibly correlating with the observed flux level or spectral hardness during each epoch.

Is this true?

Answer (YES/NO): NO